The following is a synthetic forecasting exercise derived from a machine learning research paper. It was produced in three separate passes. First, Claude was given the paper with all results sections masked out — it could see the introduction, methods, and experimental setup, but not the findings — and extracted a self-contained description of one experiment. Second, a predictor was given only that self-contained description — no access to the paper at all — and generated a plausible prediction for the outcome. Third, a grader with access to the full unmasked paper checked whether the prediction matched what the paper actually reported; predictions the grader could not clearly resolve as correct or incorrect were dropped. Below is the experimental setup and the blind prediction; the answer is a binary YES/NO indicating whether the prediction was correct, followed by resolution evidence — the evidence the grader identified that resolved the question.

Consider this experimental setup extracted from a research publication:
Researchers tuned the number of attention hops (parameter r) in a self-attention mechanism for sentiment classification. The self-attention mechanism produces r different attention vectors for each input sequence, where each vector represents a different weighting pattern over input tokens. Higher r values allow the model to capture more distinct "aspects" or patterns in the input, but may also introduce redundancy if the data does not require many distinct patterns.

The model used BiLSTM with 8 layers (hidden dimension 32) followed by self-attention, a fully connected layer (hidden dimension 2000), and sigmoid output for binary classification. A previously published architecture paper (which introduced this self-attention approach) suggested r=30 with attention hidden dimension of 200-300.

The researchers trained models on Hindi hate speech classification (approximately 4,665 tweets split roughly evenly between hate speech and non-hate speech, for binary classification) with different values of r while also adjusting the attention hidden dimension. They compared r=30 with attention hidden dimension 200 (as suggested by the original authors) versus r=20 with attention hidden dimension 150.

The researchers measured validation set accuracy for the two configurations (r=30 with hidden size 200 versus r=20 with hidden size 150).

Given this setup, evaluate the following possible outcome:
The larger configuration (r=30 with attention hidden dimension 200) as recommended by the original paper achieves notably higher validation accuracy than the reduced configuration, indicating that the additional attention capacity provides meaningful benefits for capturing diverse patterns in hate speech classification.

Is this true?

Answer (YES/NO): NO